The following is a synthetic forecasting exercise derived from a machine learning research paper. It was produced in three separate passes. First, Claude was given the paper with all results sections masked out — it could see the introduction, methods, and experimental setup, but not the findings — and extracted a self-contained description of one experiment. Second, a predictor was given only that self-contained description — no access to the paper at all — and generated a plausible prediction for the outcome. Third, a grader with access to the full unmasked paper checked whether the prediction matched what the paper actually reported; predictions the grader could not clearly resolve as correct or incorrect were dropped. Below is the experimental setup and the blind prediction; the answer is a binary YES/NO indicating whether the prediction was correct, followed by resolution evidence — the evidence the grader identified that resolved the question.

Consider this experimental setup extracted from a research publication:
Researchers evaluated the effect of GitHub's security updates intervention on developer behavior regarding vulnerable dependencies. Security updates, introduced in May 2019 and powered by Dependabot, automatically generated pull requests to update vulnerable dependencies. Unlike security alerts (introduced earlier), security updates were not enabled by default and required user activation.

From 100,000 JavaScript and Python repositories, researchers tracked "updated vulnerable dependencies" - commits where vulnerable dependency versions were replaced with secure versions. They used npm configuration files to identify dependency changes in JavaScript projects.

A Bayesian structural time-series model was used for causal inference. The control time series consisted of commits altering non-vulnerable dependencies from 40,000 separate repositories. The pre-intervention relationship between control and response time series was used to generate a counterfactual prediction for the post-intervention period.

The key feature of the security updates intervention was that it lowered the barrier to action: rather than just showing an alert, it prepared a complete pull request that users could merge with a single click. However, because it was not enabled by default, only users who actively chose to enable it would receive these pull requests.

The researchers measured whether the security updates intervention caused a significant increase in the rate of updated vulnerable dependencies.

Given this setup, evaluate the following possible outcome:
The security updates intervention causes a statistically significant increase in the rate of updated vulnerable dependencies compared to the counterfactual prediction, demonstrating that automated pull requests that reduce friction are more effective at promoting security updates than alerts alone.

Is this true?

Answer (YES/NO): YES